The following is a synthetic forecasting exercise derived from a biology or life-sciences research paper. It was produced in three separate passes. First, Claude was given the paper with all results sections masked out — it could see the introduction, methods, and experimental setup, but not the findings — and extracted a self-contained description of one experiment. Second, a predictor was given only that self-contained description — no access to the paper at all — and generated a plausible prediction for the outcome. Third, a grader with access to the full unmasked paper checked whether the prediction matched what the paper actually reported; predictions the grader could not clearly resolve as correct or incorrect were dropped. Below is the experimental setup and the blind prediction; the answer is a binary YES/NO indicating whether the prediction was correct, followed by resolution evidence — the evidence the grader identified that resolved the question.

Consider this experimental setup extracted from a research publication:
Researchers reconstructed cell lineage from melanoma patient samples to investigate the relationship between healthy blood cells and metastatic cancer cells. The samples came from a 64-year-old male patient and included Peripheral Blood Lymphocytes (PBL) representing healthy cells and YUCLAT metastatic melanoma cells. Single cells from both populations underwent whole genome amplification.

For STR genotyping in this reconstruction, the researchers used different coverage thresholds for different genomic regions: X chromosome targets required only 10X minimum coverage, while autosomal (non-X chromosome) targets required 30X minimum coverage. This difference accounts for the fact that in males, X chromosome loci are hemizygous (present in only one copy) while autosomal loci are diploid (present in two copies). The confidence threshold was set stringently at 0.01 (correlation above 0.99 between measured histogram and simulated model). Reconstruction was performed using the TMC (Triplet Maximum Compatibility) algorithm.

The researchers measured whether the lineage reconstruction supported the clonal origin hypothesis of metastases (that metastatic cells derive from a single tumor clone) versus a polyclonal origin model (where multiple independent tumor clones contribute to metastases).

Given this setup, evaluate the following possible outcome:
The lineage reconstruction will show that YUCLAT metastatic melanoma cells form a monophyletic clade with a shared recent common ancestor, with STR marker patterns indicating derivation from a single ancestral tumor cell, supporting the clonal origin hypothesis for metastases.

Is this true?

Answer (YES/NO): YES